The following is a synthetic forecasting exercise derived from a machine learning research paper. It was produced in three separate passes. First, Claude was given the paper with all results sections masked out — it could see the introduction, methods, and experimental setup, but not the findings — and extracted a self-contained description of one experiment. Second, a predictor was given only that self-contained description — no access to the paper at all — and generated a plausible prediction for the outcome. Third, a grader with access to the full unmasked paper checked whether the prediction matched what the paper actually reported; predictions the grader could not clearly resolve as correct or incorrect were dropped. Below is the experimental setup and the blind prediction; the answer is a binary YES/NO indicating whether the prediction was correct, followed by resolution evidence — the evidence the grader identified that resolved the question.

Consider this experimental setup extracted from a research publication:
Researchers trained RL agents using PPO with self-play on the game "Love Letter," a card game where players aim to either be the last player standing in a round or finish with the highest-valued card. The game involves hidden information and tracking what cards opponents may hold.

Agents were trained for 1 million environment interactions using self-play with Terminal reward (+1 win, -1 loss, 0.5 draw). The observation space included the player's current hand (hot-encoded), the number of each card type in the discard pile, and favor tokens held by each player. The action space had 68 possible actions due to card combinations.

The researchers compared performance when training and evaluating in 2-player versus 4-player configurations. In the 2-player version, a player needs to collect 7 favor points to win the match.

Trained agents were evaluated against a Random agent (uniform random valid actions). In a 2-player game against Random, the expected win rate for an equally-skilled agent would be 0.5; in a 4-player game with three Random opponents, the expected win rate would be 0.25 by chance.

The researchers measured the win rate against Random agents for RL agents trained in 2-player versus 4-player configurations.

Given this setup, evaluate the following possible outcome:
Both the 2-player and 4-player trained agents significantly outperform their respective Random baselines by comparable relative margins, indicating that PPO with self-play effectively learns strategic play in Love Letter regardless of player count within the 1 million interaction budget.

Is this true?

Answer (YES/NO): NO